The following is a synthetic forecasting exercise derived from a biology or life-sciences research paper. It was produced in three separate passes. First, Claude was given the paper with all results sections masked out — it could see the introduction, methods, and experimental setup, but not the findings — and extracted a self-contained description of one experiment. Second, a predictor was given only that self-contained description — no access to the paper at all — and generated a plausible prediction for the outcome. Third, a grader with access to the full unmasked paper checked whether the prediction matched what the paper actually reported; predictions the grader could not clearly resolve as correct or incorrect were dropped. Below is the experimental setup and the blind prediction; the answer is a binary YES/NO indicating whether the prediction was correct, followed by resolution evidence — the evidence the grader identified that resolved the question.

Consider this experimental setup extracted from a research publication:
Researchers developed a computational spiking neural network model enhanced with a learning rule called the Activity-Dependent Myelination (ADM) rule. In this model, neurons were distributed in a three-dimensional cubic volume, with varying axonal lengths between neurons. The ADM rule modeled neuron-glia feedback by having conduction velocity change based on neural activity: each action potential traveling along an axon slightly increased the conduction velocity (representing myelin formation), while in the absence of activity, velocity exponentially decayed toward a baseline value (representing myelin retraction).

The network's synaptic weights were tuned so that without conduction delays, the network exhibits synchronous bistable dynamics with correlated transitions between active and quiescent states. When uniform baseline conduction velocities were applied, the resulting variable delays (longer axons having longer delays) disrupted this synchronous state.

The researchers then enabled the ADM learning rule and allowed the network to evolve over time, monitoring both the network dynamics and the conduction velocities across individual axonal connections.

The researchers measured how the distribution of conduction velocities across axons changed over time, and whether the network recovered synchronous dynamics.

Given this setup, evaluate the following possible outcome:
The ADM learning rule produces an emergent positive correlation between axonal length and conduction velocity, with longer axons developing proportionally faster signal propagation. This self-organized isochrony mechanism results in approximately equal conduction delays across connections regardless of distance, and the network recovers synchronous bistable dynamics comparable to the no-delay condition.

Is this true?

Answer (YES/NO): YES